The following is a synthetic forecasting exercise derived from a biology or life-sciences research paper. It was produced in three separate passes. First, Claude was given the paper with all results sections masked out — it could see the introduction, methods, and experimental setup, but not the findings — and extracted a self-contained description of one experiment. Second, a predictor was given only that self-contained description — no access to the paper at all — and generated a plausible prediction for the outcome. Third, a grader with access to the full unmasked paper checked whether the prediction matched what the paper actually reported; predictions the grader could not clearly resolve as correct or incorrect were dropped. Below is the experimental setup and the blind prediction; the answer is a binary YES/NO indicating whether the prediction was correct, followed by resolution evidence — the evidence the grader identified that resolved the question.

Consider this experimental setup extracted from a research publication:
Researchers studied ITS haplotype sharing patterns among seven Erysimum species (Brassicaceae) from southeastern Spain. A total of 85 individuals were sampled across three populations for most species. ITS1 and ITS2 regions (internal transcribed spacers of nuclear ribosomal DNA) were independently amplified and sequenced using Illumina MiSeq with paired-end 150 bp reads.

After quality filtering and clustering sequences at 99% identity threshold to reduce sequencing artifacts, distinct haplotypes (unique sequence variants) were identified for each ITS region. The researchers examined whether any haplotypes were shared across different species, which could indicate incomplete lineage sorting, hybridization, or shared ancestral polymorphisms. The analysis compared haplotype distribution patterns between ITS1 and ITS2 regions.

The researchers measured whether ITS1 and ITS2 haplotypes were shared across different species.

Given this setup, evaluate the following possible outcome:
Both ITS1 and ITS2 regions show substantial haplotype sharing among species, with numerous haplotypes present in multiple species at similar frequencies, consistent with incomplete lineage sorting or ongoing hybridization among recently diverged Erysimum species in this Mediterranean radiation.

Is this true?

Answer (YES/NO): NO